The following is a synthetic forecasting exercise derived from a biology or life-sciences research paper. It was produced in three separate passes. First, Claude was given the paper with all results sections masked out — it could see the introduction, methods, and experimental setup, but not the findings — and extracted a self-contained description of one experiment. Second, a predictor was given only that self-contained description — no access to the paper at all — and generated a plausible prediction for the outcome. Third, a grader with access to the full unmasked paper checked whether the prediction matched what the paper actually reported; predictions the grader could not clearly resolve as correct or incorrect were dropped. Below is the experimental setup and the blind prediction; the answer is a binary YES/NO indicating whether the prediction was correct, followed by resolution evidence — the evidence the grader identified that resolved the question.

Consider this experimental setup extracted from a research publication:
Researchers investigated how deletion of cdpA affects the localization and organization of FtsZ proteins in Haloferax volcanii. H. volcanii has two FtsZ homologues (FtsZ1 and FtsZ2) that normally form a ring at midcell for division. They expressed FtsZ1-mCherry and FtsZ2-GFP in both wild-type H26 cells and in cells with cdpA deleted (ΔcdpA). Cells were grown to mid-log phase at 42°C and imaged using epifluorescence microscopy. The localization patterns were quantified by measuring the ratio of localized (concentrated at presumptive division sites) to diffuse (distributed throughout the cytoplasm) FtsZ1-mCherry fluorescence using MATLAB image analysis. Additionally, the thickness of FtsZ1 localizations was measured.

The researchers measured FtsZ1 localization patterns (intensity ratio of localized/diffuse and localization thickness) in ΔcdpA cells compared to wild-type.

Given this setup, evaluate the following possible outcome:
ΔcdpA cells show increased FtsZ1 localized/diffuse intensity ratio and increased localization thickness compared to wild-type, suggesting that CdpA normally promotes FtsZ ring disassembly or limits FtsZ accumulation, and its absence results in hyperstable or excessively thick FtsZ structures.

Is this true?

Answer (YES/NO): NO